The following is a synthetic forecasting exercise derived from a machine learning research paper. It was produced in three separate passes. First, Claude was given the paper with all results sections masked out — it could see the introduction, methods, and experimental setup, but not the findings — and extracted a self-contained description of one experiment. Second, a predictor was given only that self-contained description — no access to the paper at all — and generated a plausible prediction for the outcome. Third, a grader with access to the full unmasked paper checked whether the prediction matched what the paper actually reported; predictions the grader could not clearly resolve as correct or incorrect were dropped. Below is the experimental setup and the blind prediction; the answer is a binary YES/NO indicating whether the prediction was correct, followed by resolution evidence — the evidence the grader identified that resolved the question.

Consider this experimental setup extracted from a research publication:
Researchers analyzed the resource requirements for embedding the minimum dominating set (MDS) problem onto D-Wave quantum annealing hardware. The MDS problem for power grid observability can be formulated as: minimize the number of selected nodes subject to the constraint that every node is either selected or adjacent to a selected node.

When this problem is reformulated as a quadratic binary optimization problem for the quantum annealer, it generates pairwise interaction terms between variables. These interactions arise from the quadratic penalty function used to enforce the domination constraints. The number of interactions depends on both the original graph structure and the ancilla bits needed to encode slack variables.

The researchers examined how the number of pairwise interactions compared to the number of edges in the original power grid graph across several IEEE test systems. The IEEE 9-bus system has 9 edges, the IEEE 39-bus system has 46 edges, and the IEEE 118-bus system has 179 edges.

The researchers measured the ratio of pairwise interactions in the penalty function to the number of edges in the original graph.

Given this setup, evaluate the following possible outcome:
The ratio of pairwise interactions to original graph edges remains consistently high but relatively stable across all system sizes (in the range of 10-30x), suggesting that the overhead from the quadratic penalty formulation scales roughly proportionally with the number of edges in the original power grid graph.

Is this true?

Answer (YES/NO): NO